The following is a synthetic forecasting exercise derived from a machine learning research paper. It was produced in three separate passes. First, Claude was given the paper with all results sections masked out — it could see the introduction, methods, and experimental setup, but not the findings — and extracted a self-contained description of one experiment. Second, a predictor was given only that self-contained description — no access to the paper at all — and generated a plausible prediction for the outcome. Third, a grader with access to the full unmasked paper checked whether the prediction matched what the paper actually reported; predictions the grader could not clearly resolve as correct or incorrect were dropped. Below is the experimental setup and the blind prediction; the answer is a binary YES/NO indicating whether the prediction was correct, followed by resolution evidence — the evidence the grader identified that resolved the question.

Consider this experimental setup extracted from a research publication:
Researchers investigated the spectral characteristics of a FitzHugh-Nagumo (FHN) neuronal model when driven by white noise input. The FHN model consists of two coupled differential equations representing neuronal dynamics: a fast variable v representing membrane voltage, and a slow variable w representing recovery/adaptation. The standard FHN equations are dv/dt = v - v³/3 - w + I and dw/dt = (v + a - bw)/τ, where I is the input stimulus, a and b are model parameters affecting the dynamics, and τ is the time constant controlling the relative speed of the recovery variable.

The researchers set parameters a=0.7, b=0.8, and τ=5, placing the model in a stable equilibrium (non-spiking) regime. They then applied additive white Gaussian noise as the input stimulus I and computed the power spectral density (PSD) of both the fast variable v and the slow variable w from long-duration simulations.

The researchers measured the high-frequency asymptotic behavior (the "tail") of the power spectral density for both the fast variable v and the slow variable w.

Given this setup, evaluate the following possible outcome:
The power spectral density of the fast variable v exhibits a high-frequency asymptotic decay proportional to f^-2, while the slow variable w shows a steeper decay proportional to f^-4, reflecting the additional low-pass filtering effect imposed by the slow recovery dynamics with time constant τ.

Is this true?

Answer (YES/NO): YES